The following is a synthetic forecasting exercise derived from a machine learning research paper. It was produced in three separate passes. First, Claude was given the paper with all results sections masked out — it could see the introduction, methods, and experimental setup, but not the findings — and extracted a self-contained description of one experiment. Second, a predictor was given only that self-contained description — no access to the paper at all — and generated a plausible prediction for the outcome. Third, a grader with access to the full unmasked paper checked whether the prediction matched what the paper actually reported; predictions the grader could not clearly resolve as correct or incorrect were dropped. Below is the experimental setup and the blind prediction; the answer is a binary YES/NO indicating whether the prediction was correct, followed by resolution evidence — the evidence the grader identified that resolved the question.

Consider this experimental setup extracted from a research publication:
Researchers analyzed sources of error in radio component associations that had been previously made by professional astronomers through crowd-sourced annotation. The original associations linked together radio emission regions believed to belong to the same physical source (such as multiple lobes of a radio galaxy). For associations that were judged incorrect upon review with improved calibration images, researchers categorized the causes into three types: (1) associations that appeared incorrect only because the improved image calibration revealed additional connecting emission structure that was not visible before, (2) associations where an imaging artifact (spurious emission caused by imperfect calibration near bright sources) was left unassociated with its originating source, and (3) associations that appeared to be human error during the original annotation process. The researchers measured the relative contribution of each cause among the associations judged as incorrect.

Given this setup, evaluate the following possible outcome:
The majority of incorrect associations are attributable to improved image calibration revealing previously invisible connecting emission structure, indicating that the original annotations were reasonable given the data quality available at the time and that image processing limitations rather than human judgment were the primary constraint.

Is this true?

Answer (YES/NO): YES